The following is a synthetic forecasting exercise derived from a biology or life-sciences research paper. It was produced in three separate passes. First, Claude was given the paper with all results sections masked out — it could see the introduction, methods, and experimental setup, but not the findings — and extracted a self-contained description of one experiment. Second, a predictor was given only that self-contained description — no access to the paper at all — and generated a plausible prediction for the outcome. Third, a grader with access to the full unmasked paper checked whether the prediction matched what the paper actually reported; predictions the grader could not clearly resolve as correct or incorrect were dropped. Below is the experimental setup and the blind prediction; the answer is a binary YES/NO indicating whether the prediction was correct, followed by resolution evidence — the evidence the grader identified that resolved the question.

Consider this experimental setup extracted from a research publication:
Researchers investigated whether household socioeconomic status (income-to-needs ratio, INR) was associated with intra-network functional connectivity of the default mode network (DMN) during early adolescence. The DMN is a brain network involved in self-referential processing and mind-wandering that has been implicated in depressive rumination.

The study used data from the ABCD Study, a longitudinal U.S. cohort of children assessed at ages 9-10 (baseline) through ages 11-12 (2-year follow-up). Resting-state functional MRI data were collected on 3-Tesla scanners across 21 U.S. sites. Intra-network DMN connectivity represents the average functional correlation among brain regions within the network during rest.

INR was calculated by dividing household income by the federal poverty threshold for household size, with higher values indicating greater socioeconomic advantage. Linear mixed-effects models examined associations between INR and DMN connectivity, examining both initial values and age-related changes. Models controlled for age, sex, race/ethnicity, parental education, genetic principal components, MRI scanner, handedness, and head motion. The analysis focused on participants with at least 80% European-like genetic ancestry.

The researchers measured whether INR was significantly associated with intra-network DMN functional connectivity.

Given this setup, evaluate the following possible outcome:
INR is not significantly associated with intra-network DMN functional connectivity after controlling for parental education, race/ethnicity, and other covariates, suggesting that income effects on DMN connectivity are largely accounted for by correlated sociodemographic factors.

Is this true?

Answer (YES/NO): NO